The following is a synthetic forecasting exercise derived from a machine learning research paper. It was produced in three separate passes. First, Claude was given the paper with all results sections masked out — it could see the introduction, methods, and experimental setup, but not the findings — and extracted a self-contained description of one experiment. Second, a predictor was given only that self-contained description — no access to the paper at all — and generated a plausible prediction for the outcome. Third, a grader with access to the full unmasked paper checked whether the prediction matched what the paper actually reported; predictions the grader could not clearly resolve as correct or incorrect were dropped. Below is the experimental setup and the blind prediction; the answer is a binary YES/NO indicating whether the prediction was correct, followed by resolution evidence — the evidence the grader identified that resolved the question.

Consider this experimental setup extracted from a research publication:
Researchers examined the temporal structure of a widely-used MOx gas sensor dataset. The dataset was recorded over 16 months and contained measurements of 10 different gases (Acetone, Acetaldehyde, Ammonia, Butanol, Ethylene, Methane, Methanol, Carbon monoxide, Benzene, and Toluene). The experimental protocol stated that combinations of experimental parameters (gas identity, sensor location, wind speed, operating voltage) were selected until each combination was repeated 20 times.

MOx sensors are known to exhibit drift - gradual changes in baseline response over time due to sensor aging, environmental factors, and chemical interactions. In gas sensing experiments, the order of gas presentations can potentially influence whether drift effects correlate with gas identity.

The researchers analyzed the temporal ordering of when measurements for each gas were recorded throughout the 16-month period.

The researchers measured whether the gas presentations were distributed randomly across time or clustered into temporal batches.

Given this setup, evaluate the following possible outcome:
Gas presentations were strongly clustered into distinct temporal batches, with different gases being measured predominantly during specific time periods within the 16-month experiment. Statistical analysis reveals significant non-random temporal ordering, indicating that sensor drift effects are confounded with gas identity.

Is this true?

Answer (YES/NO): NO